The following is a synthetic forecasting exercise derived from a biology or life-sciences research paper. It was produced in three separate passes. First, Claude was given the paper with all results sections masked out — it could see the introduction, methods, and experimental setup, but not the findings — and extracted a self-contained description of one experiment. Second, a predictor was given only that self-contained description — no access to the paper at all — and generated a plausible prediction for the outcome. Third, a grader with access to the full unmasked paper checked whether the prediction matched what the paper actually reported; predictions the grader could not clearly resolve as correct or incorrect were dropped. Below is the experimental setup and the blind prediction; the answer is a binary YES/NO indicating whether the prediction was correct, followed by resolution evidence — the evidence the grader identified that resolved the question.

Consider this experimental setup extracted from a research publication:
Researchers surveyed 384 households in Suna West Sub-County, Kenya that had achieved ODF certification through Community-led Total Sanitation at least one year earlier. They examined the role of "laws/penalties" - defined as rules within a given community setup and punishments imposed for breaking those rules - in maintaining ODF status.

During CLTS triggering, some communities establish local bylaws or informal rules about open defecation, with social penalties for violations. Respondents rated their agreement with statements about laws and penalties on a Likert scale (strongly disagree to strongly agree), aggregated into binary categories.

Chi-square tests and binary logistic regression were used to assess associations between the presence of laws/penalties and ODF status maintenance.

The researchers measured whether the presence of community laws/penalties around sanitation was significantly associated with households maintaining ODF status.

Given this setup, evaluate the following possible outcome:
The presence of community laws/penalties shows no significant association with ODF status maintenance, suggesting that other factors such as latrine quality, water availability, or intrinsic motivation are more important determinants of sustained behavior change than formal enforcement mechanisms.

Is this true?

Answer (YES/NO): NO